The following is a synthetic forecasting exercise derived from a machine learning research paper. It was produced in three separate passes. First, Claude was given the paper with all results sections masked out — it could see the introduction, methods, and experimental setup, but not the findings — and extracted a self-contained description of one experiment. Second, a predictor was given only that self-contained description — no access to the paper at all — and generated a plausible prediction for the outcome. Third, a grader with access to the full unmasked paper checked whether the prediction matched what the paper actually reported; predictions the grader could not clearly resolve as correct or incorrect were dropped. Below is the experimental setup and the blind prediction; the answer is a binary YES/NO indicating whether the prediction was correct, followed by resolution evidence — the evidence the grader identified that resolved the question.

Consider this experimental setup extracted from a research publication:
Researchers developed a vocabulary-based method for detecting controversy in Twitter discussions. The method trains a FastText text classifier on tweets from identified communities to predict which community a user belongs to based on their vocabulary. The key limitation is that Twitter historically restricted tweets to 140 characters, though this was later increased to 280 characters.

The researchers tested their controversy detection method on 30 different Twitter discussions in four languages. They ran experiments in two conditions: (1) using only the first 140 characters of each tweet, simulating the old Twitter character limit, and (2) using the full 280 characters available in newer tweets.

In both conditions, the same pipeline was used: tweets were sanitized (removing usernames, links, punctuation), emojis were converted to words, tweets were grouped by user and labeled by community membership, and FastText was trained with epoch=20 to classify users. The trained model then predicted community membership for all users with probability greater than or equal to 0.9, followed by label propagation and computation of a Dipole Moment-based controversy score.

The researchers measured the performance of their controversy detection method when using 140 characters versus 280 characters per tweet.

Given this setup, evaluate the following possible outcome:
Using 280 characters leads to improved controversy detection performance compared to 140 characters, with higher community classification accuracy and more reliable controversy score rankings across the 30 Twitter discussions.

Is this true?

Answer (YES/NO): YES